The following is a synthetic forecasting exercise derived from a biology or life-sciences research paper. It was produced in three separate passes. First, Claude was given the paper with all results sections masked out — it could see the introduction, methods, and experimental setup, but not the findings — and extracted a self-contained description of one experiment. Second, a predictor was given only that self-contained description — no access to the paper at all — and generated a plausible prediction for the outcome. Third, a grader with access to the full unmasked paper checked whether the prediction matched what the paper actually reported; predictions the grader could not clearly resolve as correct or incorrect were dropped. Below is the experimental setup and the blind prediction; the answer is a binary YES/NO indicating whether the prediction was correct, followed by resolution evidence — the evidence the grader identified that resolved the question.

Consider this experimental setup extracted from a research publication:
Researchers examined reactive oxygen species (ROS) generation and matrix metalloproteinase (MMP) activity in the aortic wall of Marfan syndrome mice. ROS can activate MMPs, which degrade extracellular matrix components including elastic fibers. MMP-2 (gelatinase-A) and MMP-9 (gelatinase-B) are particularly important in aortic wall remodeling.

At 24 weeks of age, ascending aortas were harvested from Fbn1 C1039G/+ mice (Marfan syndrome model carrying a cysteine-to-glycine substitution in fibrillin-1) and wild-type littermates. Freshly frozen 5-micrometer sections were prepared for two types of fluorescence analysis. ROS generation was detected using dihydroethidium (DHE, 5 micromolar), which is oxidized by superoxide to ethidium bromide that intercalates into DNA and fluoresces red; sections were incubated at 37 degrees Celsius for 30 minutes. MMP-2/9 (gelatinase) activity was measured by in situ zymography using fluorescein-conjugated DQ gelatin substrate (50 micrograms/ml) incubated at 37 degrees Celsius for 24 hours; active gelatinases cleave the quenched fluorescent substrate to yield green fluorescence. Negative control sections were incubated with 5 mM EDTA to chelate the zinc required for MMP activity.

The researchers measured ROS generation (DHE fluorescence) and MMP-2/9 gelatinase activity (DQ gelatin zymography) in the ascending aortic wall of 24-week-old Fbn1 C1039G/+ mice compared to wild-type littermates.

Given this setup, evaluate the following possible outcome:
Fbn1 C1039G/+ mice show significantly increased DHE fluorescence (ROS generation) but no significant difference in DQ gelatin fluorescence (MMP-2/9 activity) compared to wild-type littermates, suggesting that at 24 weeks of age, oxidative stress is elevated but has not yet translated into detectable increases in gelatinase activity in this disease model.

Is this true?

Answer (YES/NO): NO